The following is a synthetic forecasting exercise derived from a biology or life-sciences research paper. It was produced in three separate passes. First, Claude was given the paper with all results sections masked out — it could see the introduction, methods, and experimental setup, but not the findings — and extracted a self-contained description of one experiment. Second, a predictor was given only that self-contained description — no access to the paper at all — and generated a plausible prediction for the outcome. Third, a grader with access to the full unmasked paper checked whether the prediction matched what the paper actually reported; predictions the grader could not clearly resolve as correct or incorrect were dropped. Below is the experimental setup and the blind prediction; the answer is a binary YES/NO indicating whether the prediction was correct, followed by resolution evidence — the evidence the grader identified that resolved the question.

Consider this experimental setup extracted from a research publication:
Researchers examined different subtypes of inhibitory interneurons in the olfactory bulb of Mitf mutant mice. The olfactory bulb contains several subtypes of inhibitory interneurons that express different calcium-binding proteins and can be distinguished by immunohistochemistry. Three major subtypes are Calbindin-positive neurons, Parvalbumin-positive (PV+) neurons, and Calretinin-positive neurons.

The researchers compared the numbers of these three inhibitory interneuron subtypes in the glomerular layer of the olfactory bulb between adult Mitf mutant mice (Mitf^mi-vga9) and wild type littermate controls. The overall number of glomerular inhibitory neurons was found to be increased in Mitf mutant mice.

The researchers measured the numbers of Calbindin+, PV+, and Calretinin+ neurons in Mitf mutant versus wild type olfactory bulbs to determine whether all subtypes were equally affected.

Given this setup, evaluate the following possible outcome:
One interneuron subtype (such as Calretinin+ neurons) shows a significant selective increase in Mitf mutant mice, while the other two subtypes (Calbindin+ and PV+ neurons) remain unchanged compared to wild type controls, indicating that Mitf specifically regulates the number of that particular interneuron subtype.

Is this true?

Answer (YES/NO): NO